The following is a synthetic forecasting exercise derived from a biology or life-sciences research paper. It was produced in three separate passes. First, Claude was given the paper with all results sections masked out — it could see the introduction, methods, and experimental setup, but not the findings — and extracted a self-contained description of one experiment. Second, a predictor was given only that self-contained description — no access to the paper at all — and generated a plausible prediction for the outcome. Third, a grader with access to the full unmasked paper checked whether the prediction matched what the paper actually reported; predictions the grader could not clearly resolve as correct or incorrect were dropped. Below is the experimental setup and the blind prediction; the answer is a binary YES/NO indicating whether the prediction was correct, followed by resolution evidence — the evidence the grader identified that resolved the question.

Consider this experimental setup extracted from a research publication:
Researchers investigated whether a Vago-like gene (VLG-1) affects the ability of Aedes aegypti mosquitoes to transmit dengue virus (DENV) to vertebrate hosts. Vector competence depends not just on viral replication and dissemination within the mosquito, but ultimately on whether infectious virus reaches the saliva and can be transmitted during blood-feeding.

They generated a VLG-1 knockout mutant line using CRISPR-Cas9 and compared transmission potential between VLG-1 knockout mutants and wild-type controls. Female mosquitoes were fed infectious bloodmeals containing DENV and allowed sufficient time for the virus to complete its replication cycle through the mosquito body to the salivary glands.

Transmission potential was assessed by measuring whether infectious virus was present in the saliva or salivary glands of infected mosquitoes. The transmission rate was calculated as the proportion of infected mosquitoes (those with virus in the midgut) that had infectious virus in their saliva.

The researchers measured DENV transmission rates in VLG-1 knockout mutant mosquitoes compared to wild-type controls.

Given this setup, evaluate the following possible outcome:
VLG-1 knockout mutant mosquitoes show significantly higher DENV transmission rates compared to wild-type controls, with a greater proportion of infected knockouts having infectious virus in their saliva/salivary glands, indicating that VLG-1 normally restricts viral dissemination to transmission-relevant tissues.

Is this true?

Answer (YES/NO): NO